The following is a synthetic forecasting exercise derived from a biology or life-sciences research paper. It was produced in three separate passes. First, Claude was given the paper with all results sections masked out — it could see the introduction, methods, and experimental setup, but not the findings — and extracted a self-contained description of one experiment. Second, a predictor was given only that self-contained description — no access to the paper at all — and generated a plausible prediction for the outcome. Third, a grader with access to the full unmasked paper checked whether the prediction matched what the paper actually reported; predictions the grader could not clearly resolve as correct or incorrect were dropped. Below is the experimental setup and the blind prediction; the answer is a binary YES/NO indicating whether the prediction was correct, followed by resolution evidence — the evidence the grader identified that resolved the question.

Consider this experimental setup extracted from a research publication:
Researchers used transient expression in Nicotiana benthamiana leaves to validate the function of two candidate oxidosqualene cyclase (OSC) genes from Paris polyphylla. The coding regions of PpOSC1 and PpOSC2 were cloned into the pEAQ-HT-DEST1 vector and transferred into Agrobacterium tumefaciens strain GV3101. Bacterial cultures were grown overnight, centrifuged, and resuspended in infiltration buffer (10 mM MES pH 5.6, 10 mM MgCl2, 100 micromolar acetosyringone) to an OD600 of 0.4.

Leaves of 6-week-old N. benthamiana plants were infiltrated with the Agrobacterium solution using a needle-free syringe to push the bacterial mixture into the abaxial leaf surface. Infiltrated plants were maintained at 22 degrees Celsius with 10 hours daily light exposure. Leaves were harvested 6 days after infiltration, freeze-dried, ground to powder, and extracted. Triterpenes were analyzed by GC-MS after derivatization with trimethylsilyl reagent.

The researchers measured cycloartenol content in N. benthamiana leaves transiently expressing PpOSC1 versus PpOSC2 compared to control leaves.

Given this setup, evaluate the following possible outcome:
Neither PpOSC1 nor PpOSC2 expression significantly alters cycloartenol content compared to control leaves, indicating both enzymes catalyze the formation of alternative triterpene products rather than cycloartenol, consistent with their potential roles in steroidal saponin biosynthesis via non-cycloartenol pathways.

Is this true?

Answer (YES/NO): NO